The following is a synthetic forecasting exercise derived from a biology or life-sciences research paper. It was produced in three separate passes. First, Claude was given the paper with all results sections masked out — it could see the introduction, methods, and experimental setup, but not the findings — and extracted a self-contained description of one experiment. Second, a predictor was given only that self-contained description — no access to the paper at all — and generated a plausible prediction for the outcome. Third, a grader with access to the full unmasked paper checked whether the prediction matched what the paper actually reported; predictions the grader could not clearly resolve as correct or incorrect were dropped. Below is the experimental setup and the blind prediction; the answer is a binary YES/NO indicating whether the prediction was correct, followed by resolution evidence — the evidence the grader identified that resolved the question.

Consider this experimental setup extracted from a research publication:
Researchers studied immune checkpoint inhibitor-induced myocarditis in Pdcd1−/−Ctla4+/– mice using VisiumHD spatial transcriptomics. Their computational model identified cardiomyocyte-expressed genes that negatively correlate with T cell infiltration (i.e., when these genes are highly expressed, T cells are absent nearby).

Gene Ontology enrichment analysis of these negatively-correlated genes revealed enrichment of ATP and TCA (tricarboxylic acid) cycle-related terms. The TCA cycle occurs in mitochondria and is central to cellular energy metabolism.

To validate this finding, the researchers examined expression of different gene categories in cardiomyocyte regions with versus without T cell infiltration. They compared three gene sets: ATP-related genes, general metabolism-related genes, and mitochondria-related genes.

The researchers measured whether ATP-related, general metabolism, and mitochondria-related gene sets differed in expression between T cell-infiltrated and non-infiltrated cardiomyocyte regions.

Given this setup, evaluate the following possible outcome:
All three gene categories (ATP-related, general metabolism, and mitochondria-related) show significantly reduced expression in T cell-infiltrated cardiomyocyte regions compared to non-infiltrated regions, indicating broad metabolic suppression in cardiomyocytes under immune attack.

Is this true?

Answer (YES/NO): NO